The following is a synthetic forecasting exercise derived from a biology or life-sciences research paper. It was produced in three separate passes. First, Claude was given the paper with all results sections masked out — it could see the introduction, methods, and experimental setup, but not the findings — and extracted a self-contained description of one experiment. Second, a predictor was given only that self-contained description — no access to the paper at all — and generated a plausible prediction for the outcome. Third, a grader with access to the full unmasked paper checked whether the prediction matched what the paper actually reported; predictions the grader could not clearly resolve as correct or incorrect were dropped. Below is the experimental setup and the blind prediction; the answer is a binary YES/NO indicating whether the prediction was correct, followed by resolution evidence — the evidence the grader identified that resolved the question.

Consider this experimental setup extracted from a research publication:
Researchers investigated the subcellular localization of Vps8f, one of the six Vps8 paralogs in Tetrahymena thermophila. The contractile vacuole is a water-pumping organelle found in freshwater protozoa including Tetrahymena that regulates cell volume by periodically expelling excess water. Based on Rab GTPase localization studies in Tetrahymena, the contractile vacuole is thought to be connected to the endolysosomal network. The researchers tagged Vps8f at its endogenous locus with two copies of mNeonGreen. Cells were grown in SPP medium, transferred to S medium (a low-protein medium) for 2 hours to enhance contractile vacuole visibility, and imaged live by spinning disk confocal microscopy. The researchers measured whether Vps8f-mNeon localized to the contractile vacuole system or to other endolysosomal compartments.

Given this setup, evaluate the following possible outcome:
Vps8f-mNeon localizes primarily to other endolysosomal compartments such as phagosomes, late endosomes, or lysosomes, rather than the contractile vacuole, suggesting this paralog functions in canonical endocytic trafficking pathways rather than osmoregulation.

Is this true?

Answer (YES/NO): NO